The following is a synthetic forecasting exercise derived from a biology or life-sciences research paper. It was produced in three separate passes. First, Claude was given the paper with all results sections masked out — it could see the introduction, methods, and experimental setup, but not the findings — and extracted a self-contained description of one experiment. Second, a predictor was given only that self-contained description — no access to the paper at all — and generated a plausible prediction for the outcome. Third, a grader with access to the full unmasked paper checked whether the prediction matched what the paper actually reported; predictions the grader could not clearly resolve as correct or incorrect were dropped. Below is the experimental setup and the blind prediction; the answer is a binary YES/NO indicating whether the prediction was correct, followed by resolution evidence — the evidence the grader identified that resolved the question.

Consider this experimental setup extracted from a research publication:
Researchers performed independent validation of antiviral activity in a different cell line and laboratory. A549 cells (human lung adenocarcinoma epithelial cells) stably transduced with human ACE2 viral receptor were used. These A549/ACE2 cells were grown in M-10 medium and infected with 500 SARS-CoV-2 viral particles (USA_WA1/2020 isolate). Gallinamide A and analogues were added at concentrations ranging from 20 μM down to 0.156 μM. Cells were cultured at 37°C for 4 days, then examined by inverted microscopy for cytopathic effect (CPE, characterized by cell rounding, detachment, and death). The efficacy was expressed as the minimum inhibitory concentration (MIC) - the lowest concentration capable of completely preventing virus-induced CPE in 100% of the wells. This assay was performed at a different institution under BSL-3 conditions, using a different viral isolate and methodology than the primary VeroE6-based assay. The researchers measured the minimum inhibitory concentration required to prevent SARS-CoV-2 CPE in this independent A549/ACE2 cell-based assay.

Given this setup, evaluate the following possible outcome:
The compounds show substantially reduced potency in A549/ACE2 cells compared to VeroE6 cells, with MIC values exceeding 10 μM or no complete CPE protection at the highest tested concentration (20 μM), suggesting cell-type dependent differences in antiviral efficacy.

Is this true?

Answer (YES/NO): NO